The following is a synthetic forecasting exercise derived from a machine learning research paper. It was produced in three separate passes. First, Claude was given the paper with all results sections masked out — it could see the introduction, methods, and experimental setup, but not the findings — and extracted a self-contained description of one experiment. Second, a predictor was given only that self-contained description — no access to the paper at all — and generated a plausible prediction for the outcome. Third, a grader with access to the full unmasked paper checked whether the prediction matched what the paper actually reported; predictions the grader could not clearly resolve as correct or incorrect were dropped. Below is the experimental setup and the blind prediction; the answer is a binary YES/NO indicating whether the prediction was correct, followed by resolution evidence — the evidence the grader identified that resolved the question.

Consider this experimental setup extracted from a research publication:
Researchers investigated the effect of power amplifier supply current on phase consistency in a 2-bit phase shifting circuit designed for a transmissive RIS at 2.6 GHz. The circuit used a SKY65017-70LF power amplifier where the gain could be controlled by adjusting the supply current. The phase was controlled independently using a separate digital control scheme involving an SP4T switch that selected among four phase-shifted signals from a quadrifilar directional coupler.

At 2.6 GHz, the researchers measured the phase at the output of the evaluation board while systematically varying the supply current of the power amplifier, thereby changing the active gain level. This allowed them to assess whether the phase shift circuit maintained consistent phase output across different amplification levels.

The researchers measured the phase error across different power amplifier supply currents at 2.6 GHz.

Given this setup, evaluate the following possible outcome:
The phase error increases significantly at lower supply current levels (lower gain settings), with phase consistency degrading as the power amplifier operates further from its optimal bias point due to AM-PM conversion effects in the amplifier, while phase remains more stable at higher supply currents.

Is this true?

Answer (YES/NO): NO